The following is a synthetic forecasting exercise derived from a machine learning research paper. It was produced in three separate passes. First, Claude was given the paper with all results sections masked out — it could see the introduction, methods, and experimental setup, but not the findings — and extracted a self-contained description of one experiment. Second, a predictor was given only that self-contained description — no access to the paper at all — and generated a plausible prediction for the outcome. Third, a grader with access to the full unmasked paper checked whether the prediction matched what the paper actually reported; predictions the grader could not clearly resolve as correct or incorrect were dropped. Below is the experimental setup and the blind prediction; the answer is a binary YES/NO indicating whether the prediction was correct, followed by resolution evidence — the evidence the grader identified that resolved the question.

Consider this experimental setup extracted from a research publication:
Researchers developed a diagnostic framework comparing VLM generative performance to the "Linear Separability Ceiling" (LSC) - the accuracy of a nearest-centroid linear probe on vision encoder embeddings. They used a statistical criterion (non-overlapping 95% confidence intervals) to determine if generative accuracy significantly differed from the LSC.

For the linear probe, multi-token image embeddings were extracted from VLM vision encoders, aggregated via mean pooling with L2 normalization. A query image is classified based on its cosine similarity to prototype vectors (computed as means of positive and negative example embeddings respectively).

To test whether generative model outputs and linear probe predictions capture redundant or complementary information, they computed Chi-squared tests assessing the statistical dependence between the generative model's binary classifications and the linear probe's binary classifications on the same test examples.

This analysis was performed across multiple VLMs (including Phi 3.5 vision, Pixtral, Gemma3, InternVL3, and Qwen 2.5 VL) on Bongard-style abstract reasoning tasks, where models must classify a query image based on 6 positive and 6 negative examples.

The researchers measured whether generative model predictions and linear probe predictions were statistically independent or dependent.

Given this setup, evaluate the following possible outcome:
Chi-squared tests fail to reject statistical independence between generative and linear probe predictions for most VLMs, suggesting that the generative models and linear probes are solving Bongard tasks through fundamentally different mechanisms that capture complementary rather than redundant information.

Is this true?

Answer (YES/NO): NO